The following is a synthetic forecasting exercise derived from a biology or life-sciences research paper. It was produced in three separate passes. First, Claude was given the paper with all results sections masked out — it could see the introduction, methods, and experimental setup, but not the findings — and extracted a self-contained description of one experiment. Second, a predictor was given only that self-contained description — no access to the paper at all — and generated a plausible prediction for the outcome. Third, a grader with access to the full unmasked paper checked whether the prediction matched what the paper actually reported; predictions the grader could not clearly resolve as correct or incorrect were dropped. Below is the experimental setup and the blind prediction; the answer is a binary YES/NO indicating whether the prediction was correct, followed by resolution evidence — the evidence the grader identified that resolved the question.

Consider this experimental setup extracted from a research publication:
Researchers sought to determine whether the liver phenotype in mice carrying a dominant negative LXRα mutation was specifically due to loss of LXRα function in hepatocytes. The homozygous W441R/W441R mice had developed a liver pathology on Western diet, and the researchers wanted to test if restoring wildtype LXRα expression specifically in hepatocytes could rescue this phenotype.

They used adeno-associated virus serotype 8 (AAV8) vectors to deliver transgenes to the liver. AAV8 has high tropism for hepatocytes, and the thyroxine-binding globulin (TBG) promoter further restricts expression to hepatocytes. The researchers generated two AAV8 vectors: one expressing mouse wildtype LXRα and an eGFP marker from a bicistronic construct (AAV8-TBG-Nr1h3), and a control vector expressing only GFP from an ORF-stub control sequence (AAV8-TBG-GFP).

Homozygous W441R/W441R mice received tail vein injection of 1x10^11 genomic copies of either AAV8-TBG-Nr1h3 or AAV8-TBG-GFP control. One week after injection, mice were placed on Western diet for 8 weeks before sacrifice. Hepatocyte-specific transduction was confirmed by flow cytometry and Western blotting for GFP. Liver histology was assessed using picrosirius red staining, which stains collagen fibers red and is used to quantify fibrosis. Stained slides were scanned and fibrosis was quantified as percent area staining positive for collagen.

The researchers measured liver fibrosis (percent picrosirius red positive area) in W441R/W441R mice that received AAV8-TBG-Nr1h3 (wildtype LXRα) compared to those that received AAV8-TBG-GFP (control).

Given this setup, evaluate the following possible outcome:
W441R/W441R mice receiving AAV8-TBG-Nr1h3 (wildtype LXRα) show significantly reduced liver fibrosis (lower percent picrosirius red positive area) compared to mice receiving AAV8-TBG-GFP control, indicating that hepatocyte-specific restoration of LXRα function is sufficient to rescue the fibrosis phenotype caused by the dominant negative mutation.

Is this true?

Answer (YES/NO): YES